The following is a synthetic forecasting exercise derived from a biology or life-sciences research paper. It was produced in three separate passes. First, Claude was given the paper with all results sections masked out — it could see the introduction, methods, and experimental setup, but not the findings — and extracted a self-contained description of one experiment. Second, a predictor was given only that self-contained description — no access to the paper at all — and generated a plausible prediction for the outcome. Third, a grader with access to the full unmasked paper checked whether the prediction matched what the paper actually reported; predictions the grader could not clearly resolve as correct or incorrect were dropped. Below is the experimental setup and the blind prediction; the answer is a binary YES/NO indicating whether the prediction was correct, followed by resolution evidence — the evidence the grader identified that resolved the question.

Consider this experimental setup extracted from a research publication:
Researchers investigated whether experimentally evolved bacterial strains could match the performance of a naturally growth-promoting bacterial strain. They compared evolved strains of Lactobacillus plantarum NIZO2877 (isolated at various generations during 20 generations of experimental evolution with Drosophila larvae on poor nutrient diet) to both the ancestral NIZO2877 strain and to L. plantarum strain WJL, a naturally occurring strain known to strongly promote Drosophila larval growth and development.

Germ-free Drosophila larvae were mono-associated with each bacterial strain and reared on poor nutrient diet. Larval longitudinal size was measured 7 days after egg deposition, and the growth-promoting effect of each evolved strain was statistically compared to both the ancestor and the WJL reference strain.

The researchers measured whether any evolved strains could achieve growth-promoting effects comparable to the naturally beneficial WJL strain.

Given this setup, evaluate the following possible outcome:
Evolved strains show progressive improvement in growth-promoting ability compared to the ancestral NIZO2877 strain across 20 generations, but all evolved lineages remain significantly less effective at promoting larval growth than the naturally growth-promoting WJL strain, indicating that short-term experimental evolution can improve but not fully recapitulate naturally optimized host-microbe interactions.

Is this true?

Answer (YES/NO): NO